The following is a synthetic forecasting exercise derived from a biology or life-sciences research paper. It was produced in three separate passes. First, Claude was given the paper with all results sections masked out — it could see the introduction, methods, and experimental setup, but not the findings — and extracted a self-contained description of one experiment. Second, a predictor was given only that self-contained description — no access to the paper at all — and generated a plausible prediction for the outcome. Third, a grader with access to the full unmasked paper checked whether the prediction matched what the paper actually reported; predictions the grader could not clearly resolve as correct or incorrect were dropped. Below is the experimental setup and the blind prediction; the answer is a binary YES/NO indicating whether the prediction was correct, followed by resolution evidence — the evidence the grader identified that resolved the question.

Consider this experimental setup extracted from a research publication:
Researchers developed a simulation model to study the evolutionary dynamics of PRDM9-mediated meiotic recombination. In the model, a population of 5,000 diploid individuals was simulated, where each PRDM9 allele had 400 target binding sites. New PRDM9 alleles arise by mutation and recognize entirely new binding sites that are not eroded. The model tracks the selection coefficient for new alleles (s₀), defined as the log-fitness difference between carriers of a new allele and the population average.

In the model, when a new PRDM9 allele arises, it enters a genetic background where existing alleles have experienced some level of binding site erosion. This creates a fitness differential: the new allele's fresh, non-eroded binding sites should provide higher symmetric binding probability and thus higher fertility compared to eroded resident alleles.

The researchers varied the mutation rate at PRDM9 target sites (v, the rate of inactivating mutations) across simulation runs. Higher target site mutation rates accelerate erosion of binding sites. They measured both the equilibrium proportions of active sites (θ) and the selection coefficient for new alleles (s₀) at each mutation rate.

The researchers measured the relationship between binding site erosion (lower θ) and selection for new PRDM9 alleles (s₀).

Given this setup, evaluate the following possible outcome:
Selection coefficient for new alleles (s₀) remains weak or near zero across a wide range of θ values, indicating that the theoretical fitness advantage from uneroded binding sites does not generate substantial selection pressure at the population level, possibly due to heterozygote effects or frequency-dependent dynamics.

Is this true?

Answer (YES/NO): NO